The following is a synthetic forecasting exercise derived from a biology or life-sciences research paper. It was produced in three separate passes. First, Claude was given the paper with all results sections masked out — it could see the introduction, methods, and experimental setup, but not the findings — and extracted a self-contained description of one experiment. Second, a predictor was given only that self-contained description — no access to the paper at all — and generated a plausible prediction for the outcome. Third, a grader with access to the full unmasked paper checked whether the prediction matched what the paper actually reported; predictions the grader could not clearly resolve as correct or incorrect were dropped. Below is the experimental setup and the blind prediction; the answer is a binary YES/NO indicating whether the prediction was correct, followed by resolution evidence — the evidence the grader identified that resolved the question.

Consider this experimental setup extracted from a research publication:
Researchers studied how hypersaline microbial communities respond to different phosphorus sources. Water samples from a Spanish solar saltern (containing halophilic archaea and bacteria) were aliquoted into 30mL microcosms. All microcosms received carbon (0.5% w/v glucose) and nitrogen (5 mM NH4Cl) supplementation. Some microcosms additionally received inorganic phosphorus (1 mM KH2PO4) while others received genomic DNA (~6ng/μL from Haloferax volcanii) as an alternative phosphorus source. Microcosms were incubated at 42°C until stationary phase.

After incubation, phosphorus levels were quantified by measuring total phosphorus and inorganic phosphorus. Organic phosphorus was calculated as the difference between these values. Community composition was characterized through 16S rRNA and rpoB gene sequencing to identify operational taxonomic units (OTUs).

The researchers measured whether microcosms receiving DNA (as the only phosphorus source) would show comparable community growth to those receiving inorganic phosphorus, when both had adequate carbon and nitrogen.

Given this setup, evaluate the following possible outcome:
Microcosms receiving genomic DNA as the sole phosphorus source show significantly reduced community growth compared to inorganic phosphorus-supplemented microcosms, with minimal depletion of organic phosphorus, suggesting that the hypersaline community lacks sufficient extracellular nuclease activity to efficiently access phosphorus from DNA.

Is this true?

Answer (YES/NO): NO